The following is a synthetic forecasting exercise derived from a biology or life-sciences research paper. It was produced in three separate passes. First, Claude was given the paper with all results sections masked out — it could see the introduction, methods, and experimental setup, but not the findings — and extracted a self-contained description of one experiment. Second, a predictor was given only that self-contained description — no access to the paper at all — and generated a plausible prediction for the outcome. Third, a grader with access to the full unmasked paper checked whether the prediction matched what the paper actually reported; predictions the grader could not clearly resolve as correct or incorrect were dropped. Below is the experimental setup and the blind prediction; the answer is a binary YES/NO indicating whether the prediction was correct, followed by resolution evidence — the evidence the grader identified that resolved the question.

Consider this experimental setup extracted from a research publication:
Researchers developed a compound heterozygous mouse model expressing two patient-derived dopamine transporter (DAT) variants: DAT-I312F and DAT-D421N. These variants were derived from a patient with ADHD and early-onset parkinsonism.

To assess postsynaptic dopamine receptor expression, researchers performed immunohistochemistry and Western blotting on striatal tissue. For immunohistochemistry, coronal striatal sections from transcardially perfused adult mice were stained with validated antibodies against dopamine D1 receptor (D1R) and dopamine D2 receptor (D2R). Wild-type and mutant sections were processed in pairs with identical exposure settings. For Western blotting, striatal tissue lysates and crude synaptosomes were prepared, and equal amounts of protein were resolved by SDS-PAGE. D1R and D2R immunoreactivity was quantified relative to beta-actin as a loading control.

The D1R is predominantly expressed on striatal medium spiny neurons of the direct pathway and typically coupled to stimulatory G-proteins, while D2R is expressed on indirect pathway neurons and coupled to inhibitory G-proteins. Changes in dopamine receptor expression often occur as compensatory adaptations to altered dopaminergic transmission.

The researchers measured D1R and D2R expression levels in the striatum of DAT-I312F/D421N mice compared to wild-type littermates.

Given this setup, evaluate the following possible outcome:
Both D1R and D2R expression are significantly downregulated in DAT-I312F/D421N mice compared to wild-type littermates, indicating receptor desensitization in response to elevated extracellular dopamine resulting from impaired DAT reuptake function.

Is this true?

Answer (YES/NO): YES